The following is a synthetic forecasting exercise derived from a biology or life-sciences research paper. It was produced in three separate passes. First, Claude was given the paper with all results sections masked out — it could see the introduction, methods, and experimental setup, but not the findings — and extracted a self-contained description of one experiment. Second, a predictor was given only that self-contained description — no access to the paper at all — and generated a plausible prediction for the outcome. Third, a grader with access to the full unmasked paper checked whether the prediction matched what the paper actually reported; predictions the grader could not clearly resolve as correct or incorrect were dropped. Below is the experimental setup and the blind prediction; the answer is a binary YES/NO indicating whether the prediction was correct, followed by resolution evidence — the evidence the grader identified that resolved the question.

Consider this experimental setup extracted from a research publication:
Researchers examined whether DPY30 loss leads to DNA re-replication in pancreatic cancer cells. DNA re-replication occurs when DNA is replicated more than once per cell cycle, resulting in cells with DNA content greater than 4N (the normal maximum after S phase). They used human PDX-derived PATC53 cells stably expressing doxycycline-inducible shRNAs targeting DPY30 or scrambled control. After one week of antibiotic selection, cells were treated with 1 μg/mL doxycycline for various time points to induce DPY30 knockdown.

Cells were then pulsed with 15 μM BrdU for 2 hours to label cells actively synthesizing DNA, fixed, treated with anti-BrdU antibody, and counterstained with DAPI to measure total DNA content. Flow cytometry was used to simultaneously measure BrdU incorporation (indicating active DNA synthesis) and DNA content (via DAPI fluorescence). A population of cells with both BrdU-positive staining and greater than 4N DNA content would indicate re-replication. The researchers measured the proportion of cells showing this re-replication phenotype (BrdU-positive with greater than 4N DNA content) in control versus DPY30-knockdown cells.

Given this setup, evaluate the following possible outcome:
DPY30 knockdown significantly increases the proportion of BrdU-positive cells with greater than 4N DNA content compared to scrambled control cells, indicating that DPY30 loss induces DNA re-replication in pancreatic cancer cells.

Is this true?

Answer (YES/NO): YES